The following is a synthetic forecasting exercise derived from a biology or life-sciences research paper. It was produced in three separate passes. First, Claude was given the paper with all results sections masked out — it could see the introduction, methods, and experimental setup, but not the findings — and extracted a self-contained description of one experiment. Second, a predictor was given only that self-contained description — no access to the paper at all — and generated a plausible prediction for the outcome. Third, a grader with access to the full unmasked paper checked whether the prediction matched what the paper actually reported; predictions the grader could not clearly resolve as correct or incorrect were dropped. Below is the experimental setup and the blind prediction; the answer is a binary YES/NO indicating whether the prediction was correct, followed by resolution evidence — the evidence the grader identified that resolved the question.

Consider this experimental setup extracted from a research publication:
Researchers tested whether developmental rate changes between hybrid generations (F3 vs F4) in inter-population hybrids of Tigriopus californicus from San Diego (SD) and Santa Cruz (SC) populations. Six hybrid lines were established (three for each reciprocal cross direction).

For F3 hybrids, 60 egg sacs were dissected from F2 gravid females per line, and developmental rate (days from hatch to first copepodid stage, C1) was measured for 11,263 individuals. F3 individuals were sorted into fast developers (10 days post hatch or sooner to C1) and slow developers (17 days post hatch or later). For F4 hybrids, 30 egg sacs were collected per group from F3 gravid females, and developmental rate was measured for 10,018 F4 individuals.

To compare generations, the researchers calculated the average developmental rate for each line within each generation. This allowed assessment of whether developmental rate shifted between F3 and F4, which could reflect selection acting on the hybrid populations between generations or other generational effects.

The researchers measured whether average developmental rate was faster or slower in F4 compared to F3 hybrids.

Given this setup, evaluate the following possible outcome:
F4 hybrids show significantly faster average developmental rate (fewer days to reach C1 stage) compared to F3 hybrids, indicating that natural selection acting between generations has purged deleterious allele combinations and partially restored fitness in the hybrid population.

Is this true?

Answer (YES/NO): NO